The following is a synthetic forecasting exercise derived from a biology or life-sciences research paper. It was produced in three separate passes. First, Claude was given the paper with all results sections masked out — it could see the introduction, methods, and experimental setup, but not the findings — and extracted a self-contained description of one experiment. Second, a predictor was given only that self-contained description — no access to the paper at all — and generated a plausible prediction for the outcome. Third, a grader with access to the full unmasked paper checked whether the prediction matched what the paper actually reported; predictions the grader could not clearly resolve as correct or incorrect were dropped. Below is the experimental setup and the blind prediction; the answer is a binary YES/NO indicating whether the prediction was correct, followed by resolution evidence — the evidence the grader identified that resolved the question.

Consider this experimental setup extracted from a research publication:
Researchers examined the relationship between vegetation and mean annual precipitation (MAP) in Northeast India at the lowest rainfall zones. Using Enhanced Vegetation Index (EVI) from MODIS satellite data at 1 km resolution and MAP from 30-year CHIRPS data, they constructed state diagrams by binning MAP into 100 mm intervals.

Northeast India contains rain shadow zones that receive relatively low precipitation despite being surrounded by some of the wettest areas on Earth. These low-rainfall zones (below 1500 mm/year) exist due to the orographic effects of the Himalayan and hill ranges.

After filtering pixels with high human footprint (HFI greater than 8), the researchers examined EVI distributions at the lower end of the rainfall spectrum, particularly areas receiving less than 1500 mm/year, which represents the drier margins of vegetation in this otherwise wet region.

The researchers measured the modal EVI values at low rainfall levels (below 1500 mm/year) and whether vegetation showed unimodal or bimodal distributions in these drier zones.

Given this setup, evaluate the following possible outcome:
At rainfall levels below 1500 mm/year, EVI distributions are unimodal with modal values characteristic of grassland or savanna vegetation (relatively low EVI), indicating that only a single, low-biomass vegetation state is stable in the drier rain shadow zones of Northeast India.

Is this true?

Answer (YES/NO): NO